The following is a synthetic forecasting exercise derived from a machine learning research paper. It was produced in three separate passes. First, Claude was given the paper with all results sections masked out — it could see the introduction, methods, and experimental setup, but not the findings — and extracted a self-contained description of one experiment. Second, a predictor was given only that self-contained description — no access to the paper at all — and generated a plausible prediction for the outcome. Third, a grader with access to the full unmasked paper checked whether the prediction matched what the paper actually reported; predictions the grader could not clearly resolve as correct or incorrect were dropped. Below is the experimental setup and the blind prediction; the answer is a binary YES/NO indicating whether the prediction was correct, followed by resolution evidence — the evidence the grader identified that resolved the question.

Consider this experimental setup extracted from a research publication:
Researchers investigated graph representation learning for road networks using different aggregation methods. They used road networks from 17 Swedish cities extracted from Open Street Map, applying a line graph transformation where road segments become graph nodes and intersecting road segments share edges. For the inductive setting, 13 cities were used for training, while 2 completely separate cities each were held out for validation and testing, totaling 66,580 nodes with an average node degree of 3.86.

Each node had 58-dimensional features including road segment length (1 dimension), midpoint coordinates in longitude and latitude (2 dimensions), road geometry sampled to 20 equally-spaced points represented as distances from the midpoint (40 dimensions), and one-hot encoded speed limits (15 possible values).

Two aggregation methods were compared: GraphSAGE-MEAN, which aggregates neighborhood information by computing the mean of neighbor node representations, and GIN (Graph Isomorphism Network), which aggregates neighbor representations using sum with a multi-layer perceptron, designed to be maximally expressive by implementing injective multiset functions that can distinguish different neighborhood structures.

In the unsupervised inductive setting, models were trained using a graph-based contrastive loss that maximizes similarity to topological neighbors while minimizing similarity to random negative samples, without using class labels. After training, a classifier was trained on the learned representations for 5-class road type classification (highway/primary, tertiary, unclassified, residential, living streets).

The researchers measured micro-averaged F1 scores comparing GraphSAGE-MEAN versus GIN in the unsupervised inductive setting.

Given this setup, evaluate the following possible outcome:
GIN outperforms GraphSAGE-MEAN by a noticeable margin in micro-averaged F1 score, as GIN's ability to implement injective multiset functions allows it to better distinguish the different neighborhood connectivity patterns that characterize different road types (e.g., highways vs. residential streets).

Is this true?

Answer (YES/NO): NO